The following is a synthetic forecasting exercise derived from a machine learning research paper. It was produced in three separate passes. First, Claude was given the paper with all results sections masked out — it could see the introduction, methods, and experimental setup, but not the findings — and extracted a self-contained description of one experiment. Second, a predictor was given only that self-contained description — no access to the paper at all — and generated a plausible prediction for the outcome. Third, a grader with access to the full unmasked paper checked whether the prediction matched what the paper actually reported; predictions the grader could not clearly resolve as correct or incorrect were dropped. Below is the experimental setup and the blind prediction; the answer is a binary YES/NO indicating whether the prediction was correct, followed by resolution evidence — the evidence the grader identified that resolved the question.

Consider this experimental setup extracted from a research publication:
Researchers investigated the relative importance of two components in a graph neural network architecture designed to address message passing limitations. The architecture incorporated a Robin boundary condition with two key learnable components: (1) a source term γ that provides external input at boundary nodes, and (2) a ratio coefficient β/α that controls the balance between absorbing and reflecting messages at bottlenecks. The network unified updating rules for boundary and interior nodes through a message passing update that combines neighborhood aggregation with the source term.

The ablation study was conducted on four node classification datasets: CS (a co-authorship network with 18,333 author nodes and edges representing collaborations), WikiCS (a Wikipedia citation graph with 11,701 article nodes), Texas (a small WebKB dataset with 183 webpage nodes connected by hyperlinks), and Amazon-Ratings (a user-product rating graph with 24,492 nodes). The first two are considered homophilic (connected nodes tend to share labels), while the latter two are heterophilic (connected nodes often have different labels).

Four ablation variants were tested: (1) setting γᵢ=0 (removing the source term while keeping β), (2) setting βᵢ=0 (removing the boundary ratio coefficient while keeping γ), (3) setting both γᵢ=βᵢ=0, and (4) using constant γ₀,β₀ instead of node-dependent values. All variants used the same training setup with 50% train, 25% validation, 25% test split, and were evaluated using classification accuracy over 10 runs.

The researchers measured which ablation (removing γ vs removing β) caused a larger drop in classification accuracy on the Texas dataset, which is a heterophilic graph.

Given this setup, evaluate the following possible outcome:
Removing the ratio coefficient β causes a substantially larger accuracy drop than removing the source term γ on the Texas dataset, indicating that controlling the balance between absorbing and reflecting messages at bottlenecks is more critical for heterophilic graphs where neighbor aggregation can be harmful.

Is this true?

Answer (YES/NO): NO